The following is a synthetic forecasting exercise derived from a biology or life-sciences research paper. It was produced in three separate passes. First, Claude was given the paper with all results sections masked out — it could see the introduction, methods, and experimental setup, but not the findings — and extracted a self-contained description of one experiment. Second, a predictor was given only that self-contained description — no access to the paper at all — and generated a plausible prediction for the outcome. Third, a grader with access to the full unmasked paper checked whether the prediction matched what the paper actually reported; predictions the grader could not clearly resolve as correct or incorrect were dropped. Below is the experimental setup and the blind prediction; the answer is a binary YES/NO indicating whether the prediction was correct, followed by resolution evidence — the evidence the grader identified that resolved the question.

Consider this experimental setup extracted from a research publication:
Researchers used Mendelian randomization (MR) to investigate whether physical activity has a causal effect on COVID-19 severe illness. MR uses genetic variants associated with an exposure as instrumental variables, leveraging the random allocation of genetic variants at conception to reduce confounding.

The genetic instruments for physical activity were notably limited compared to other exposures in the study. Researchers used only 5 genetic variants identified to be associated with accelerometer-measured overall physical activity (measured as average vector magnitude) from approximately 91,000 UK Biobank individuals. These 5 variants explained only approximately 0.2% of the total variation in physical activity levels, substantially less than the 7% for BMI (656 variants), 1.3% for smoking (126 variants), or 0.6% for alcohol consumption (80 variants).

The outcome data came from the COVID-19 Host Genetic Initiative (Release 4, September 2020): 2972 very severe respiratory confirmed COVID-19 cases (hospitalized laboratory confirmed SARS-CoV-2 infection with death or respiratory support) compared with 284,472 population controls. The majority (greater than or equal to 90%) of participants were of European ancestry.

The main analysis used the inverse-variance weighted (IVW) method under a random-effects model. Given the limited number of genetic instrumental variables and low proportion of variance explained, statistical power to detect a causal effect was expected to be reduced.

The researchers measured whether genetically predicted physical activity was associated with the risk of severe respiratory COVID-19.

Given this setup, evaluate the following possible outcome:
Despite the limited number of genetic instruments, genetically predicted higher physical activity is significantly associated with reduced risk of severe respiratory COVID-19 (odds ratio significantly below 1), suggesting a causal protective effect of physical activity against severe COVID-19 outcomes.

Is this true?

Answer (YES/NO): YES